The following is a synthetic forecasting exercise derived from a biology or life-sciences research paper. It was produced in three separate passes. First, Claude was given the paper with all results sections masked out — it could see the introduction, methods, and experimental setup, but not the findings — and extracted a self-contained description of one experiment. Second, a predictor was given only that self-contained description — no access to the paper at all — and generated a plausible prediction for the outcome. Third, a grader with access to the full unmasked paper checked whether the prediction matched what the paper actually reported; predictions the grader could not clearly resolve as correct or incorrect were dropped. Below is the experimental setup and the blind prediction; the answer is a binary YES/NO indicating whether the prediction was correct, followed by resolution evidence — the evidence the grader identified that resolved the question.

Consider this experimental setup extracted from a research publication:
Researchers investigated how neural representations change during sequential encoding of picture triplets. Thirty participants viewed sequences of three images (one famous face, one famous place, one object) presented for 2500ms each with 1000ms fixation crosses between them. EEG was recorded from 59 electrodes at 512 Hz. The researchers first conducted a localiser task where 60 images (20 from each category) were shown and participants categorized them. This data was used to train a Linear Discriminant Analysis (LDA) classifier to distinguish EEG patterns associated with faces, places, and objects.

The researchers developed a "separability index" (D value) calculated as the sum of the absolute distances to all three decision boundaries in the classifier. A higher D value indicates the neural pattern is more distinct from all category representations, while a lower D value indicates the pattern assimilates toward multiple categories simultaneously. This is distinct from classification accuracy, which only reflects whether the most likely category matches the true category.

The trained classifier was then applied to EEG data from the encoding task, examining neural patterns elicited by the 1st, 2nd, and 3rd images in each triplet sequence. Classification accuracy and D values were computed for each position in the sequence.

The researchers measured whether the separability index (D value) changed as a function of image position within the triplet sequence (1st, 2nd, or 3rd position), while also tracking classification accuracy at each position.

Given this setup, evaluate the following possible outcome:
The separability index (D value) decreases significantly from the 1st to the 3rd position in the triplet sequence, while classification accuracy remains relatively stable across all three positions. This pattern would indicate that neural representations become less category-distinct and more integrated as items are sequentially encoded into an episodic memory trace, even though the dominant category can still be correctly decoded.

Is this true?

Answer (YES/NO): YES